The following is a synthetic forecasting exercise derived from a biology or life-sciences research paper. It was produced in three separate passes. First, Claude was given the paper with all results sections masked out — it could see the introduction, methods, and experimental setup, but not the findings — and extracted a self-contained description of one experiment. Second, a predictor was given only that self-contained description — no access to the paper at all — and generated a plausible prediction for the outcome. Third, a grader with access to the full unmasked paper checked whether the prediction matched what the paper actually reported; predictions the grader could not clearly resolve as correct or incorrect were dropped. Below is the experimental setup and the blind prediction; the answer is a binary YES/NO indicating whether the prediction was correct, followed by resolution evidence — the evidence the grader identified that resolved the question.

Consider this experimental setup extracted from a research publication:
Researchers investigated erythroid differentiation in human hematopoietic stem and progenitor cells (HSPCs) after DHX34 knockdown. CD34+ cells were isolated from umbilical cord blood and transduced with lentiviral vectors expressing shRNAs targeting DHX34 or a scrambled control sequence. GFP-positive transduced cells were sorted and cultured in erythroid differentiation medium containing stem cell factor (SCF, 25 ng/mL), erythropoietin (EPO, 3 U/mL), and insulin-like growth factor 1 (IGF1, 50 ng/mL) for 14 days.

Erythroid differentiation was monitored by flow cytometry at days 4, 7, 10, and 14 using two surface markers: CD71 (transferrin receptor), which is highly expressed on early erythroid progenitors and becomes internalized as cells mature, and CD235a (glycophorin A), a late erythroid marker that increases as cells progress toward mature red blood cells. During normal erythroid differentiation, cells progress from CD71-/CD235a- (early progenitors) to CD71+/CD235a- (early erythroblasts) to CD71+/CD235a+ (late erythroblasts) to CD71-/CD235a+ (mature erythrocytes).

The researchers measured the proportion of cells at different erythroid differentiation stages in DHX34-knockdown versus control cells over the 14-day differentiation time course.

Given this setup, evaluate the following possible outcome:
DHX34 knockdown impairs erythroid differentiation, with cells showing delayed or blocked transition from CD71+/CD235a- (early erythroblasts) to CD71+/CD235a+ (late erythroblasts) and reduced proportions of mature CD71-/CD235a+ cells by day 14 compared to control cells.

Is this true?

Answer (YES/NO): YES